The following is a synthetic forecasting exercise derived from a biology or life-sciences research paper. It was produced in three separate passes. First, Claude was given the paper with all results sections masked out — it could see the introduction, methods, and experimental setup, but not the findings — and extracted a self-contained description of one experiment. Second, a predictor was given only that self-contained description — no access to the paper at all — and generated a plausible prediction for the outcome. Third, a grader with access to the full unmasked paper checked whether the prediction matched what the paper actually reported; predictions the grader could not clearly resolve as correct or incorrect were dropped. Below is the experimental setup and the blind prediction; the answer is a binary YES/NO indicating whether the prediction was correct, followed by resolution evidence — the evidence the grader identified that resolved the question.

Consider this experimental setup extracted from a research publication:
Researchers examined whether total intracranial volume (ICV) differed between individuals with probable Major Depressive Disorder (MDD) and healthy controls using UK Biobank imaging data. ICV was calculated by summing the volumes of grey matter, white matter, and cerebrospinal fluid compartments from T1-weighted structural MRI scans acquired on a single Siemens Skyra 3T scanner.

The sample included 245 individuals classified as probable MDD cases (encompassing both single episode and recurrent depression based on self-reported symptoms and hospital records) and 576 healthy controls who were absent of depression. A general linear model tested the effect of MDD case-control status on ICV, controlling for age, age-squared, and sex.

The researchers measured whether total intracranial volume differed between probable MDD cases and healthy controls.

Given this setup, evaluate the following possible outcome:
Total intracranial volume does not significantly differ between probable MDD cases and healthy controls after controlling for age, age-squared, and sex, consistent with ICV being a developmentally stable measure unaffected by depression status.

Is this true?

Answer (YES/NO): YES